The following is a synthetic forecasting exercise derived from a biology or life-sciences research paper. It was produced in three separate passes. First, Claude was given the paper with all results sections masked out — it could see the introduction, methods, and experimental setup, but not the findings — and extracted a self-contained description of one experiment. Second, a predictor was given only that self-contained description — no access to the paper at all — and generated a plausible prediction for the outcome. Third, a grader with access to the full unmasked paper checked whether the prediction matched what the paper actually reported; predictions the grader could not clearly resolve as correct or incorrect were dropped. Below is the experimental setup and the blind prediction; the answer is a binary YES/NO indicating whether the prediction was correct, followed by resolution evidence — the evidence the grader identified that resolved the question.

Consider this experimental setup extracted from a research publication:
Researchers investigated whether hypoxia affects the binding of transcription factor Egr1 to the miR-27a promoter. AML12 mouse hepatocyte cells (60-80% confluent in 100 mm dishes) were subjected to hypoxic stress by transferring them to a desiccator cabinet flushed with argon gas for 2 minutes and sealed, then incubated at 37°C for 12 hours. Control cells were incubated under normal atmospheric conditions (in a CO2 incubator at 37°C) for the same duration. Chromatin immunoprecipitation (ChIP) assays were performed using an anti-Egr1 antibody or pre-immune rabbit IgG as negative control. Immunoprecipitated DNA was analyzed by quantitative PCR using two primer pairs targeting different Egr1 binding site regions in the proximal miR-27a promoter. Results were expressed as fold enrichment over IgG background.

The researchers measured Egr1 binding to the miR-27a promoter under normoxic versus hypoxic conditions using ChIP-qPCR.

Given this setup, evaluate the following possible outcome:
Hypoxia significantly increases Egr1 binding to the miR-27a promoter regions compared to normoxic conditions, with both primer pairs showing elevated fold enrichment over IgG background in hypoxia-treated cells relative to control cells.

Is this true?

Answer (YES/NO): NO